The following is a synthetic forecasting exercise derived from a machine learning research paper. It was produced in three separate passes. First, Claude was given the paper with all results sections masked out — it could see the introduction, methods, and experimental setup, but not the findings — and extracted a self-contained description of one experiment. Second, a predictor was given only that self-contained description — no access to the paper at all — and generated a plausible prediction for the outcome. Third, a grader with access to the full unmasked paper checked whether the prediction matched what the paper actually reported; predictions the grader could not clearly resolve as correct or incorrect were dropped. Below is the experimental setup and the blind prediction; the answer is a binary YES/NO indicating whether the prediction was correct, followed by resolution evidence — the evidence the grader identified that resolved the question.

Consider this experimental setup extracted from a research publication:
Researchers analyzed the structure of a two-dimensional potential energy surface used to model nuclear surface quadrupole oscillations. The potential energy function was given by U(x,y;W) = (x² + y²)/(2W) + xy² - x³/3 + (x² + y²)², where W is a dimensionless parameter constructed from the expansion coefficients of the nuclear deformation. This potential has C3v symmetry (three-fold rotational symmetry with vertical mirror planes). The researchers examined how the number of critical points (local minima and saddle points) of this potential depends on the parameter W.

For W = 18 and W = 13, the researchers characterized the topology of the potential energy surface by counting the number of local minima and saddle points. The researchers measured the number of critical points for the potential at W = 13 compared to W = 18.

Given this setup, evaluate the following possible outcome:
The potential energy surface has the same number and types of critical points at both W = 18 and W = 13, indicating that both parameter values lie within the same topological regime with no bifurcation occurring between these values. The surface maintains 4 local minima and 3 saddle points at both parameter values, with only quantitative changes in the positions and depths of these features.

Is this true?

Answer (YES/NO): NO